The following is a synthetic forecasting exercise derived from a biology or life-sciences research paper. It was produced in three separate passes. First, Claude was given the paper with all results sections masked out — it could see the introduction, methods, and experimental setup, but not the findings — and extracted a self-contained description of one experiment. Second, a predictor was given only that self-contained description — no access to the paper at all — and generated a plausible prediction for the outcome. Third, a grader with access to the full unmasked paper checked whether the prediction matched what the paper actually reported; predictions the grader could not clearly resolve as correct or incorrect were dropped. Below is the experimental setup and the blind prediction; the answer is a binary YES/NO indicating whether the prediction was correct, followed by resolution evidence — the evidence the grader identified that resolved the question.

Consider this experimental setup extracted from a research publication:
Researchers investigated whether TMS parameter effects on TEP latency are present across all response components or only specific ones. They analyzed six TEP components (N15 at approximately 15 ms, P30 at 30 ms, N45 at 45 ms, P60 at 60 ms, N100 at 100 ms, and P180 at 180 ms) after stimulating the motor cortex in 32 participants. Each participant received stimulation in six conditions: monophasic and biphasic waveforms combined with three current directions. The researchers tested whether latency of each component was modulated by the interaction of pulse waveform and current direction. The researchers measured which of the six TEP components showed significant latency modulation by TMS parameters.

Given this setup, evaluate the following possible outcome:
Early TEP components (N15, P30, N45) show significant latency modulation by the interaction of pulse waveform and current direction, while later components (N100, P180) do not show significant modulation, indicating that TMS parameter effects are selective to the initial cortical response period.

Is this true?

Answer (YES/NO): NO